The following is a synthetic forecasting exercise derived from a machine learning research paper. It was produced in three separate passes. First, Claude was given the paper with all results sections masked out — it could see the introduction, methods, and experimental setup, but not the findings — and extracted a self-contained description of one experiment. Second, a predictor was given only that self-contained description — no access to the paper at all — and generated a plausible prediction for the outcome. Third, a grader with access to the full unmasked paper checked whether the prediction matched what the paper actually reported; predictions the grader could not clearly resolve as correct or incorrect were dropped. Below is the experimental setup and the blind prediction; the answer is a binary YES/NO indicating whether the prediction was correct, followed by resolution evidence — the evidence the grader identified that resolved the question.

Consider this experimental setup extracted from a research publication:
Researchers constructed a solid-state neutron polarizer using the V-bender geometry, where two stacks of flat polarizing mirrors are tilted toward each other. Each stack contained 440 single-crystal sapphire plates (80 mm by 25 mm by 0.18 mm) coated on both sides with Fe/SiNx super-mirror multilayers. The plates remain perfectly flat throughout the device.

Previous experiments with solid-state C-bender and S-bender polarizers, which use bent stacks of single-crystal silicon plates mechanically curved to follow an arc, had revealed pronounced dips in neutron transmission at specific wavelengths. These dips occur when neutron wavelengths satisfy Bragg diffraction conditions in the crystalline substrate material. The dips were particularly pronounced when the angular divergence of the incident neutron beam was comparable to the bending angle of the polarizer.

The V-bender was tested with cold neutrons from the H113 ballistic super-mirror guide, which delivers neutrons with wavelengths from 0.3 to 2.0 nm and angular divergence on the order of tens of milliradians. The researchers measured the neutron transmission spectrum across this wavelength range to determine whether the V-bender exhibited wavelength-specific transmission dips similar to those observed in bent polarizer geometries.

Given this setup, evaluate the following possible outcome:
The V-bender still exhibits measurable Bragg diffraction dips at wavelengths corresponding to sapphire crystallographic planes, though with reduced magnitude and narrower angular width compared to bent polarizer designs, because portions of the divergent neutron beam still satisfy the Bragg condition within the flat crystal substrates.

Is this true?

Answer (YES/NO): NO